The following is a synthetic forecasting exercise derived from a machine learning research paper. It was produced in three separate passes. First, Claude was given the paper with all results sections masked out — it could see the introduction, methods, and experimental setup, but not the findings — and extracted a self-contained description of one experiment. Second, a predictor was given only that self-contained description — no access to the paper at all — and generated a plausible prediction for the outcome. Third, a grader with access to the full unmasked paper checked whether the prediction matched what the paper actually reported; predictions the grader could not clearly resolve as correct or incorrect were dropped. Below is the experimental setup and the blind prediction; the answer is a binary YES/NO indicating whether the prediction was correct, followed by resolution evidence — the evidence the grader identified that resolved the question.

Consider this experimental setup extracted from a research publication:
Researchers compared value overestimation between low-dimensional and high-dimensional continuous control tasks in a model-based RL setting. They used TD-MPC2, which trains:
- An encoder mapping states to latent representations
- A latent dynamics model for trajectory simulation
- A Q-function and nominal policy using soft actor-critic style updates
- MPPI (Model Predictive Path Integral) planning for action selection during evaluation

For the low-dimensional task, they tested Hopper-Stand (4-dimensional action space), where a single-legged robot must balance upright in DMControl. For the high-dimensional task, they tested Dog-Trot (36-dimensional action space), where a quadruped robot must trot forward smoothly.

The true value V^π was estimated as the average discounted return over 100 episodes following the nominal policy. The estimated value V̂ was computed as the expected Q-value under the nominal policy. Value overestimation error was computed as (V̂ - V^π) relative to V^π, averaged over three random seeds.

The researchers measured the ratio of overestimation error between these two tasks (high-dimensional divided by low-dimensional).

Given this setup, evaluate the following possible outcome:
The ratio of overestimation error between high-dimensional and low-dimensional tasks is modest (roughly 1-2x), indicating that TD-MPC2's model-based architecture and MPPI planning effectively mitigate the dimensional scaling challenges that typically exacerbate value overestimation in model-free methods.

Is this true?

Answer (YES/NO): NO